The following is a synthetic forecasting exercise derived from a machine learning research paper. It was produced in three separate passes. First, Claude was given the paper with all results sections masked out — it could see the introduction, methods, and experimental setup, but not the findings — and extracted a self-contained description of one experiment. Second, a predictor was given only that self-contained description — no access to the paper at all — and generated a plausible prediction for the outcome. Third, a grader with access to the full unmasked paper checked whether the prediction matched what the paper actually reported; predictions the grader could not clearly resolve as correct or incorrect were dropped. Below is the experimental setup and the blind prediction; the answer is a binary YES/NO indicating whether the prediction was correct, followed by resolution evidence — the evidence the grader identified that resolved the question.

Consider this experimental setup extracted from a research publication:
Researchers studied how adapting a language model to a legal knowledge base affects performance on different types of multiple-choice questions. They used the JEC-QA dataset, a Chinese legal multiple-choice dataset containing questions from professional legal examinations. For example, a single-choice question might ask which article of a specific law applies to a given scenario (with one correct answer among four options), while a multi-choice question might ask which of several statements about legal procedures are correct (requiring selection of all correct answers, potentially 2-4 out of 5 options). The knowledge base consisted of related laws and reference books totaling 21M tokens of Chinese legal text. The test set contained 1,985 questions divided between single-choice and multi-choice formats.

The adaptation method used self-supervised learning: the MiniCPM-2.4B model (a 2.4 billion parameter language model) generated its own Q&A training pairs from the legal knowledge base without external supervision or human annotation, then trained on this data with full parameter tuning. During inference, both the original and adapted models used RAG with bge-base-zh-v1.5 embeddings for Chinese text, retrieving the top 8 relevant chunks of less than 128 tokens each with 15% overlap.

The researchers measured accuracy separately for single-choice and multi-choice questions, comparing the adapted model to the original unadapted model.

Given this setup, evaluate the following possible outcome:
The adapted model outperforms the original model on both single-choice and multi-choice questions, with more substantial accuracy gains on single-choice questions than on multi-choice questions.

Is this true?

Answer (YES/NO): NO